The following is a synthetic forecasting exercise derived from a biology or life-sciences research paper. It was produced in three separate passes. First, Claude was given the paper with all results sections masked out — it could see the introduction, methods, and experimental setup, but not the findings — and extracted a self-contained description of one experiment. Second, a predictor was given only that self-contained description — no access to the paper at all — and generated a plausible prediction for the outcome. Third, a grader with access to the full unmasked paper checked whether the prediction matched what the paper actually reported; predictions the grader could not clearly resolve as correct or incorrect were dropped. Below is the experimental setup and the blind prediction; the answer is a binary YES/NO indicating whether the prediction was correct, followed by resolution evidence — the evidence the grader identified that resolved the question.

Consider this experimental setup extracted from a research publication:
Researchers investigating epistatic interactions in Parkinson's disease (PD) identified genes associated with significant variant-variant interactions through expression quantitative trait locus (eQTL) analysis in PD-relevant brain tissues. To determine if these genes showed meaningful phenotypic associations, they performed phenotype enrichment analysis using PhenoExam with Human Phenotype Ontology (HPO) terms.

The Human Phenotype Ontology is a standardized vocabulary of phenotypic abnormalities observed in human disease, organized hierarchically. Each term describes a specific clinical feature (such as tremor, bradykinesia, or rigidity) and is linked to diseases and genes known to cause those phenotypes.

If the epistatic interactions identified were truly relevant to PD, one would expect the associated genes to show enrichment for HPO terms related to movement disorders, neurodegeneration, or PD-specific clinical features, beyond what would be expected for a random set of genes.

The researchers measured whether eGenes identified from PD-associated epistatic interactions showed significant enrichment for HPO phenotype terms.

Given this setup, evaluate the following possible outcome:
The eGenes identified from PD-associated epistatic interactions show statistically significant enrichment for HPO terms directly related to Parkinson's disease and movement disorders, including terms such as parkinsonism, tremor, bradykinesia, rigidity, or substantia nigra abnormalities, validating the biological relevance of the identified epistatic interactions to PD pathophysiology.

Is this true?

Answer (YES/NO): NO